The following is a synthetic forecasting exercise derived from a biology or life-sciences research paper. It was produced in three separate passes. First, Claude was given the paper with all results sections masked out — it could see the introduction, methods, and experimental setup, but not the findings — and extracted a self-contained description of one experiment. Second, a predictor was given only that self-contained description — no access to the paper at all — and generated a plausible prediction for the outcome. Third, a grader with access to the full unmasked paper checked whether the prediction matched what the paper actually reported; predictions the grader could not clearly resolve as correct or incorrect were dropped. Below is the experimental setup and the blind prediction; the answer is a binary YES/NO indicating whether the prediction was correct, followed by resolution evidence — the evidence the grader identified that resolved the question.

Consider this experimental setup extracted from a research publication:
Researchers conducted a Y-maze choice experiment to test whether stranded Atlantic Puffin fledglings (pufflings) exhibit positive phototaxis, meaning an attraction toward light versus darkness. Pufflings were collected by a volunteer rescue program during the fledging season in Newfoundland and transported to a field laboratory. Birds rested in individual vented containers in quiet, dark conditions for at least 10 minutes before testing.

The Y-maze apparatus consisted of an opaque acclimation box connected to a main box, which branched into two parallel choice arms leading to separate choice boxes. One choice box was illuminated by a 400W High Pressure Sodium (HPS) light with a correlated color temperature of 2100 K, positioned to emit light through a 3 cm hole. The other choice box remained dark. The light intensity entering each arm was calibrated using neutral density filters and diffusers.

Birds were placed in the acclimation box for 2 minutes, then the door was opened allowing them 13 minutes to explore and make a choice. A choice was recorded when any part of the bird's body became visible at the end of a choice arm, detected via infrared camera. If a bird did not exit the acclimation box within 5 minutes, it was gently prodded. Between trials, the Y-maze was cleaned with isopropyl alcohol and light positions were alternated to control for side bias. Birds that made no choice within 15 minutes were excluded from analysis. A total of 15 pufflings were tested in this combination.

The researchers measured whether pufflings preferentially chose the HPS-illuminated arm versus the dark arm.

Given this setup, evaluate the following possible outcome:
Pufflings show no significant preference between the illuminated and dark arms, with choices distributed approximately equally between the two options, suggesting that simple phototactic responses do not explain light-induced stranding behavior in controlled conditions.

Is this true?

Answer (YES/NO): NO